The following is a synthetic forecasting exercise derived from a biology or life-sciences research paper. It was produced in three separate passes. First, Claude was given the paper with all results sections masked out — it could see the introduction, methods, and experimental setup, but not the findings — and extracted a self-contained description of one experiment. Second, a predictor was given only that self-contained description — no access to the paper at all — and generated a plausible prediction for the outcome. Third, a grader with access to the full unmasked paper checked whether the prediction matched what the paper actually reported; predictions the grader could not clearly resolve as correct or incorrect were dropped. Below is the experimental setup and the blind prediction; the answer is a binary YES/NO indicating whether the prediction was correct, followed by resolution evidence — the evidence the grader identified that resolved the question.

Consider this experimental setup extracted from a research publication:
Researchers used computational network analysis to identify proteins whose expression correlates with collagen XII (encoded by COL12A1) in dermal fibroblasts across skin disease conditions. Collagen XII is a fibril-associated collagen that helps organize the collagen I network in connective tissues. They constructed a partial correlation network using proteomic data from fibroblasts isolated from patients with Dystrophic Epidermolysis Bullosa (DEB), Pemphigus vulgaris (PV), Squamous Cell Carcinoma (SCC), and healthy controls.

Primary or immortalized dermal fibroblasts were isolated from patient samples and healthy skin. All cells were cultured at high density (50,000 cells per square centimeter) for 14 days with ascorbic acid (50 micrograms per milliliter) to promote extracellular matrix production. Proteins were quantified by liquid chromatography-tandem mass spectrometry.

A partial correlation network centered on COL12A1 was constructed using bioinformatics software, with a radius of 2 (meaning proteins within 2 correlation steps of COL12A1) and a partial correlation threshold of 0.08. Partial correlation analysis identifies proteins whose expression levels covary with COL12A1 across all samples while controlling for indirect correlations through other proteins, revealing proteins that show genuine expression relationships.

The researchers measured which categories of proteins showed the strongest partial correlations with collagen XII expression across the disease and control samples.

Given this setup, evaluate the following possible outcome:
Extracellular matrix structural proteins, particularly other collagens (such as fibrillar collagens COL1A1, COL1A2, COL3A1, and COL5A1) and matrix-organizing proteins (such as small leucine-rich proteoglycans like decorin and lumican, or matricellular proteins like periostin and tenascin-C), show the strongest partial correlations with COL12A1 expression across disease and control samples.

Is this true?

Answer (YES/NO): NO